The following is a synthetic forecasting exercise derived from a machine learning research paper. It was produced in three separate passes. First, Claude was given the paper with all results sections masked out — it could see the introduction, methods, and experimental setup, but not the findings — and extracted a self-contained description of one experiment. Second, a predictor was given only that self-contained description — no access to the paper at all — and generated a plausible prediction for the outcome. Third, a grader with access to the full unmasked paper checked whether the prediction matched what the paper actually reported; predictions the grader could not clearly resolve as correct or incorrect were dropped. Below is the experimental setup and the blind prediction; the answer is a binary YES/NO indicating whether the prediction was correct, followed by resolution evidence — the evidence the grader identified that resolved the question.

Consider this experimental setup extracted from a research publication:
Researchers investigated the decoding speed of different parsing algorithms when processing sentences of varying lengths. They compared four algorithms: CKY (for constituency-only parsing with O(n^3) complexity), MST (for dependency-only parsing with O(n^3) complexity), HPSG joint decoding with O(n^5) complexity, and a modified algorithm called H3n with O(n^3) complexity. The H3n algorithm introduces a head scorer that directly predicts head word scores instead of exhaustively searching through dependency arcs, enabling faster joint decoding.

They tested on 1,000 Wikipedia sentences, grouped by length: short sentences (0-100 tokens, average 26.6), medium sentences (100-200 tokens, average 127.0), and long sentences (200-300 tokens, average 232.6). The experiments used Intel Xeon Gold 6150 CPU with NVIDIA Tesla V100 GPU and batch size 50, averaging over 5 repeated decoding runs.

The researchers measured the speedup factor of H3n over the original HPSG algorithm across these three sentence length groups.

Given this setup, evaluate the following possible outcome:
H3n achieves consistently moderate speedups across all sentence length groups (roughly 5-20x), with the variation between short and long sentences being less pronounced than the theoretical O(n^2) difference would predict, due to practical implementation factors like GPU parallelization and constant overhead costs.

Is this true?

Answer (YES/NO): NO